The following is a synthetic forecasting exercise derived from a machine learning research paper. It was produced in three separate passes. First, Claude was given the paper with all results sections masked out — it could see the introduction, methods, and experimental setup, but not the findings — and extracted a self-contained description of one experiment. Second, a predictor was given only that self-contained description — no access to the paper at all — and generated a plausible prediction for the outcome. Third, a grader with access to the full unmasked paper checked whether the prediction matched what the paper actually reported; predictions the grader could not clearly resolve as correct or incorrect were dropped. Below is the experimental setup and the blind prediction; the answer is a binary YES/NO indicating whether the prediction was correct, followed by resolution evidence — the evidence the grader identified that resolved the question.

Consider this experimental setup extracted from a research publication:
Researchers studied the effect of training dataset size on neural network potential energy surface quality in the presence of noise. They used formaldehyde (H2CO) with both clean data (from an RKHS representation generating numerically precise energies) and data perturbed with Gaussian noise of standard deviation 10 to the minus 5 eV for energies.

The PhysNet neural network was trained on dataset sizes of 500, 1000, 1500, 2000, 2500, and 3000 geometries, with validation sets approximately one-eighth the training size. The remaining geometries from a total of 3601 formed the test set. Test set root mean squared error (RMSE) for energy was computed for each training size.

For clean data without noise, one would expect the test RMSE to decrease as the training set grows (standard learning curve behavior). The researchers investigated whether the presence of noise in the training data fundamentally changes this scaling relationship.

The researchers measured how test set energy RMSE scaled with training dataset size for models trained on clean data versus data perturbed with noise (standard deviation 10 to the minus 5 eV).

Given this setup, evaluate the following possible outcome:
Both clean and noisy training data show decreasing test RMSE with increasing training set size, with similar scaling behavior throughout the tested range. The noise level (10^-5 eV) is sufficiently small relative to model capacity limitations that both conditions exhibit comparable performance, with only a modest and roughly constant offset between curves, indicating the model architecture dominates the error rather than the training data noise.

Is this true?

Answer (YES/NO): NO